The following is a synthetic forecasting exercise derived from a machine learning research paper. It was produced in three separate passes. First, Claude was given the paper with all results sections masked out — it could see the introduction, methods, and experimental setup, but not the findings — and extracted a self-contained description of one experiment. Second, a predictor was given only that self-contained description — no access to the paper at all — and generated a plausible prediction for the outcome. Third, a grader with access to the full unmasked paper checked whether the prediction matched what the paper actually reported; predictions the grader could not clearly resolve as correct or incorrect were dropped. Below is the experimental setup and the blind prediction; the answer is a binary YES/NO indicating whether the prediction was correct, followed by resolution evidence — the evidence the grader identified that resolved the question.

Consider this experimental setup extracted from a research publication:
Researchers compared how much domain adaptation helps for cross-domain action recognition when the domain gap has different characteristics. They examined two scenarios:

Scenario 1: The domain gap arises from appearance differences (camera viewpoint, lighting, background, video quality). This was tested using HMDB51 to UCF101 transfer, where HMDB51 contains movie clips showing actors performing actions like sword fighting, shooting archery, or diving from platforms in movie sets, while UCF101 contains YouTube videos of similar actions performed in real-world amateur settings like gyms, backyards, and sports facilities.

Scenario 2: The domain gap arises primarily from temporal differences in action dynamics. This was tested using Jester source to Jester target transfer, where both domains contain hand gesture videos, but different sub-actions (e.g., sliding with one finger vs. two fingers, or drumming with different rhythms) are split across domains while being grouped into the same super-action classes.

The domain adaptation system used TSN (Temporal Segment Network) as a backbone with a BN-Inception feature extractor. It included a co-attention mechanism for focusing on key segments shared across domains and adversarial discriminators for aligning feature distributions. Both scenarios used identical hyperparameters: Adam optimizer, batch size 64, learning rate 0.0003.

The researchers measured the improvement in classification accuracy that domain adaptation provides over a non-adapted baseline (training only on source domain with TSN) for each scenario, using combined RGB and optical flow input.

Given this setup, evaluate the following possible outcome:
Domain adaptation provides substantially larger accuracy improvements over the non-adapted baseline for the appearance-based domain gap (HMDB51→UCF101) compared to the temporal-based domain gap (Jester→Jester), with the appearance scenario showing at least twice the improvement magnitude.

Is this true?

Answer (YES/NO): NO